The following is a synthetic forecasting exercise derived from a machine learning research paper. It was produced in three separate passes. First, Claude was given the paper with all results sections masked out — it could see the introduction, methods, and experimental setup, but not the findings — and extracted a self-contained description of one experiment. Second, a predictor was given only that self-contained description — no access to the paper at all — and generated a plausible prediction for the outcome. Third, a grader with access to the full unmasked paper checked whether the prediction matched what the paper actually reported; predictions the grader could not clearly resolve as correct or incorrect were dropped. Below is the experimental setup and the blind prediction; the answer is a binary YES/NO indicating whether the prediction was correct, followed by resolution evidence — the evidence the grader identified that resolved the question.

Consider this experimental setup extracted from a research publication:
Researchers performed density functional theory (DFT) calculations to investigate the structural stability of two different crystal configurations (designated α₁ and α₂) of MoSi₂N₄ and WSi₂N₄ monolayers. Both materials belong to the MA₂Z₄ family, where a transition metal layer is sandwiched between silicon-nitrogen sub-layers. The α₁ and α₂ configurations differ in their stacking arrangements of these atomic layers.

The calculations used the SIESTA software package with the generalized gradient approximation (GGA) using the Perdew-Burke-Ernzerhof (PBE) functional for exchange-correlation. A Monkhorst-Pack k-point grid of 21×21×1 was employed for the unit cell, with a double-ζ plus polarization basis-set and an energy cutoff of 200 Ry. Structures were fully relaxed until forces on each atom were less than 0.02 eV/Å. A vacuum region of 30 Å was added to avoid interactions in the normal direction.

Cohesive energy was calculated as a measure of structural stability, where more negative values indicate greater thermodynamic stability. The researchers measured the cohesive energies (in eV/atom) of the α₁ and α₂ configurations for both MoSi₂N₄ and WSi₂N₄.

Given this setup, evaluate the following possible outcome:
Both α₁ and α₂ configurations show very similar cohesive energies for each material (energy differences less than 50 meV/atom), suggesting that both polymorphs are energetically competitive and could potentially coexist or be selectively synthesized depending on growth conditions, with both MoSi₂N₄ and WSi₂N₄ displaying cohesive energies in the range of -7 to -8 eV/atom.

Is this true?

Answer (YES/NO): NO